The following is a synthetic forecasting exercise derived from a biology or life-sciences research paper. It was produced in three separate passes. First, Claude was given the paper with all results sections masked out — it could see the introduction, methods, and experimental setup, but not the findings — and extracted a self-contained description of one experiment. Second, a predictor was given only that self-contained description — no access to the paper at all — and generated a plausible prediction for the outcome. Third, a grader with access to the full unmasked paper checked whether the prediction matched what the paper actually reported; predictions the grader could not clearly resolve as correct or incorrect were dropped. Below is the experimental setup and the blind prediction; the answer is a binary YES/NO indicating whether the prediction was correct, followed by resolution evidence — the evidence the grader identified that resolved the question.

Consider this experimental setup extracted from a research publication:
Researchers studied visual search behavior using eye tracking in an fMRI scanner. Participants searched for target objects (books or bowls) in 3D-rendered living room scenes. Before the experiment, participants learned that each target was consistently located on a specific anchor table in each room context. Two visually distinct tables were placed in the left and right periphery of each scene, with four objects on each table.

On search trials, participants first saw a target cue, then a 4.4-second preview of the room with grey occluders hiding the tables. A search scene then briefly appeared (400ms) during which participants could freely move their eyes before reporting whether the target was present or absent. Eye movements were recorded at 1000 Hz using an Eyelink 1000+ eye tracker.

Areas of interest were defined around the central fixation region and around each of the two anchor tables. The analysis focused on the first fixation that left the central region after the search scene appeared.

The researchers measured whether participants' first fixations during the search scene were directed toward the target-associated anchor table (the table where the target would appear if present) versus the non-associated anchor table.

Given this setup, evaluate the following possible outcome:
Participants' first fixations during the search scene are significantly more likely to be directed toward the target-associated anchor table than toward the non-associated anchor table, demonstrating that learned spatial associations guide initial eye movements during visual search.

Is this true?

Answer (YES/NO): YES